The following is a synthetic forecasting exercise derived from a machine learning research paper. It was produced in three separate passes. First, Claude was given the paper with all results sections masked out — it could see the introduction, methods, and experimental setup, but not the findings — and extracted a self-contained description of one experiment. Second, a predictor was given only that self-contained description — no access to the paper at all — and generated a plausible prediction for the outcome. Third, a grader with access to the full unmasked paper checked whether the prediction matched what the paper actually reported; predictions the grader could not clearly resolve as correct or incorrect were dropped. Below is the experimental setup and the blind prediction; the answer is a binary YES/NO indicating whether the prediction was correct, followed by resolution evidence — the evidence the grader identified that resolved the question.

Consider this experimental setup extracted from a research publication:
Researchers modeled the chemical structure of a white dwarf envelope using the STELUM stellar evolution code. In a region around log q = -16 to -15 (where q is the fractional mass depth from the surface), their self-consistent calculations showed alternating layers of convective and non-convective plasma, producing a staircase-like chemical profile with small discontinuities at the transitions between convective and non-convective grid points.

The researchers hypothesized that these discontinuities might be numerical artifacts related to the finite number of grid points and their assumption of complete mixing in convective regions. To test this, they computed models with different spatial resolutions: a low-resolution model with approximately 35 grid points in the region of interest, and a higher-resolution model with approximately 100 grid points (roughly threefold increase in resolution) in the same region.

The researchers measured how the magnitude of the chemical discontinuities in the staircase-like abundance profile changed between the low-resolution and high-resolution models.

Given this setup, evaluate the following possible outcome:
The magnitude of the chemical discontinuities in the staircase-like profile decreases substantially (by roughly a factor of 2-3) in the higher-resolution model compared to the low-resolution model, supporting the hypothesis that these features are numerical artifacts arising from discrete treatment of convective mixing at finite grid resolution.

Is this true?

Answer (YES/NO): YES